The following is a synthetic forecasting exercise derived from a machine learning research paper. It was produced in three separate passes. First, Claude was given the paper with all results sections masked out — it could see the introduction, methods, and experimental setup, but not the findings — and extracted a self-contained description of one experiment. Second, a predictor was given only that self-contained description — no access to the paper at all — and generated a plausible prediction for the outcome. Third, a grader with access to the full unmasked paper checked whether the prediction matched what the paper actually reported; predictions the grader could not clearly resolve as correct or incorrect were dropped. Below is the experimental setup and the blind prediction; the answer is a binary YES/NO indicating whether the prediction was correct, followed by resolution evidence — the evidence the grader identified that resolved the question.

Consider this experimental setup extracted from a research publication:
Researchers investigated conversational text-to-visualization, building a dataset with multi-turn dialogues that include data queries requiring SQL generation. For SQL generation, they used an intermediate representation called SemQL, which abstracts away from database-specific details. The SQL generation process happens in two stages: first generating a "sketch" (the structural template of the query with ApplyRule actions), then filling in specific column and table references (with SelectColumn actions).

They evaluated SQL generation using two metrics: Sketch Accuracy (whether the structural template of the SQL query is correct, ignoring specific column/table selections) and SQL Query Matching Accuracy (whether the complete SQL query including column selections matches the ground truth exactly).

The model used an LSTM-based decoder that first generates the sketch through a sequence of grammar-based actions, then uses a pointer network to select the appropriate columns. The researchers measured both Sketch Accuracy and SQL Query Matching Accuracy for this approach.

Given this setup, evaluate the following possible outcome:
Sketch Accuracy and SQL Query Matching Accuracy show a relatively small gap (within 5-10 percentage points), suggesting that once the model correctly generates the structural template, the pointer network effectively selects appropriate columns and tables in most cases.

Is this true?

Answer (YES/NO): NO